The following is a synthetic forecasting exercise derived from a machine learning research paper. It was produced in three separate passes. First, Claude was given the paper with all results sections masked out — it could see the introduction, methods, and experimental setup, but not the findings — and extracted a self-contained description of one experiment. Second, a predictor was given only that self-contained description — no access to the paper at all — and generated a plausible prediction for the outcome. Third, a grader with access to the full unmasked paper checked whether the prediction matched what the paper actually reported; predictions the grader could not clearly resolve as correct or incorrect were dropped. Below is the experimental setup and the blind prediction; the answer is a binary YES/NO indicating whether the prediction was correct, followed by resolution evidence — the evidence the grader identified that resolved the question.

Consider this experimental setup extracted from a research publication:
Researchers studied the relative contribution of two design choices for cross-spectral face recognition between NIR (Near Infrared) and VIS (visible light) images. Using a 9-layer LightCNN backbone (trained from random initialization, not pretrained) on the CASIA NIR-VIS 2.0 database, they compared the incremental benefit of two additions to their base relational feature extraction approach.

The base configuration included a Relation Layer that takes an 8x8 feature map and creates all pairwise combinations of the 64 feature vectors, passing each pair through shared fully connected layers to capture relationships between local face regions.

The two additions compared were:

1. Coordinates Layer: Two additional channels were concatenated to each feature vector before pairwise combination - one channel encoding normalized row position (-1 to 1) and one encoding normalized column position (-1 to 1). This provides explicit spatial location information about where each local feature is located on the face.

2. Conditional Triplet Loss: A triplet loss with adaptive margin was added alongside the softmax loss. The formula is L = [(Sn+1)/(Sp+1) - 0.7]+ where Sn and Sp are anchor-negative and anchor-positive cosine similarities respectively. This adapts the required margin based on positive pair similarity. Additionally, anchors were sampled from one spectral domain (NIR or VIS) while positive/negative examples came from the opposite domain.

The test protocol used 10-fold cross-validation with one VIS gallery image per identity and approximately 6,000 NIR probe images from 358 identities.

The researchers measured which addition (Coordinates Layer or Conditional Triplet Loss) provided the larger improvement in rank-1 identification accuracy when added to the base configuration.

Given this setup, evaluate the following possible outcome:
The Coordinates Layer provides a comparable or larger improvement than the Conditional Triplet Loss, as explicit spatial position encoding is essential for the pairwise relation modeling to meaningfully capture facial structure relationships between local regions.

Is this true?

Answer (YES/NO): NO